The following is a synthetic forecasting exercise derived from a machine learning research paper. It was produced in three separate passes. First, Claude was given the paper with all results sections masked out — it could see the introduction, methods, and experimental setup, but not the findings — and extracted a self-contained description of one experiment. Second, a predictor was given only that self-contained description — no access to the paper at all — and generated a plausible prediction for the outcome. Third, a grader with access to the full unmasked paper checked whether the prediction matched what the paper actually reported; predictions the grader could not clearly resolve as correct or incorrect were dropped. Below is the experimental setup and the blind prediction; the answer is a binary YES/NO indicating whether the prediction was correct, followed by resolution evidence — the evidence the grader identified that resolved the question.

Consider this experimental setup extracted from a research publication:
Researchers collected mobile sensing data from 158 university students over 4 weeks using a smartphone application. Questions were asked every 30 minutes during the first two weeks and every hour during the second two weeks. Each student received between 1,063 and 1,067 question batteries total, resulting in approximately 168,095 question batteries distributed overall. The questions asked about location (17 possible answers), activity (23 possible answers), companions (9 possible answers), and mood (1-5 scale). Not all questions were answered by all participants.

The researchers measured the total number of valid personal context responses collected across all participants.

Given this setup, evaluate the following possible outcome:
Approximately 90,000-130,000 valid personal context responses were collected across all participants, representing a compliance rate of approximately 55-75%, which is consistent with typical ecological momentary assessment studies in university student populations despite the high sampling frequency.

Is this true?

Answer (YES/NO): YES